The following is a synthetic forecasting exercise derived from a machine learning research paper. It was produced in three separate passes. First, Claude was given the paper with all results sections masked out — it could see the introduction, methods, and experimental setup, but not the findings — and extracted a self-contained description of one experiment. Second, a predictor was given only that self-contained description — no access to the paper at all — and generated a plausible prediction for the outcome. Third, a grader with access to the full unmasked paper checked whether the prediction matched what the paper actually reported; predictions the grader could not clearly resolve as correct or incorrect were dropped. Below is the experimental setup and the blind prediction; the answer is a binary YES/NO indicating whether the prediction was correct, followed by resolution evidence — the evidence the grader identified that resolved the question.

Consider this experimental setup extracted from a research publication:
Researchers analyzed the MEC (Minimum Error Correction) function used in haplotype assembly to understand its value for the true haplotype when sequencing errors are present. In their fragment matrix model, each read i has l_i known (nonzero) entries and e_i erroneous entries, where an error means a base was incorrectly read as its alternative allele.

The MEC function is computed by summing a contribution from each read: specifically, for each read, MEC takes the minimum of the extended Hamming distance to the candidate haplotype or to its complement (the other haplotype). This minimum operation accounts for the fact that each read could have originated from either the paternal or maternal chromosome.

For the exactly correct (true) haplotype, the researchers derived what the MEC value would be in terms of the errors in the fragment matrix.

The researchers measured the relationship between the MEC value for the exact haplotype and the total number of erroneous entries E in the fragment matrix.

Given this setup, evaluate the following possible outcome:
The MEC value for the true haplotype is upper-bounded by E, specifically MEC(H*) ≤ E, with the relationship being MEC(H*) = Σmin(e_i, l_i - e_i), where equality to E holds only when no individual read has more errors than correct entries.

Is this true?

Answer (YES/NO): NO